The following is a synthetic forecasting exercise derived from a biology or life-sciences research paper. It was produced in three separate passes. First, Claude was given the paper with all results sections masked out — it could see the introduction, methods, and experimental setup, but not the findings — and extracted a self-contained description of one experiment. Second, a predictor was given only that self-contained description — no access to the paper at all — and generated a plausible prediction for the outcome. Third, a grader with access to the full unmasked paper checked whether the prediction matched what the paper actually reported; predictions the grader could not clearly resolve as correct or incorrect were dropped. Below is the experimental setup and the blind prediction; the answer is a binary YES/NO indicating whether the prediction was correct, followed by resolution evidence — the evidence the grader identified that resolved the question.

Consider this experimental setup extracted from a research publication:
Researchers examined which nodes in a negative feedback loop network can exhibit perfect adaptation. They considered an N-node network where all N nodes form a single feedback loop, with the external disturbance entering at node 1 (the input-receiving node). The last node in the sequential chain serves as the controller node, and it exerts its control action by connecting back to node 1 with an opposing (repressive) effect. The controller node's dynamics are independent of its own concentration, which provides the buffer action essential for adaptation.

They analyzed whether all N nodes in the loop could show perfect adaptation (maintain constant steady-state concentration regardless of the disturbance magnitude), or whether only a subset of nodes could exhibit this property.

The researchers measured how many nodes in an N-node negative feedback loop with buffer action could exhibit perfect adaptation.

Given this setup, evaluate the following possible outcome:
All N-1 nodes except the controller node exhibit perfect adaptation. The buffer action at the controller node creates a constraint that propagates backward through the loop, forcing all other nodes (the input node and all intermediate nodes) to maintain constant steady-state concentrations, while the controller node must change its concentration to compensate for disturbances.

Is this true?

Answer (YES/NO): YES